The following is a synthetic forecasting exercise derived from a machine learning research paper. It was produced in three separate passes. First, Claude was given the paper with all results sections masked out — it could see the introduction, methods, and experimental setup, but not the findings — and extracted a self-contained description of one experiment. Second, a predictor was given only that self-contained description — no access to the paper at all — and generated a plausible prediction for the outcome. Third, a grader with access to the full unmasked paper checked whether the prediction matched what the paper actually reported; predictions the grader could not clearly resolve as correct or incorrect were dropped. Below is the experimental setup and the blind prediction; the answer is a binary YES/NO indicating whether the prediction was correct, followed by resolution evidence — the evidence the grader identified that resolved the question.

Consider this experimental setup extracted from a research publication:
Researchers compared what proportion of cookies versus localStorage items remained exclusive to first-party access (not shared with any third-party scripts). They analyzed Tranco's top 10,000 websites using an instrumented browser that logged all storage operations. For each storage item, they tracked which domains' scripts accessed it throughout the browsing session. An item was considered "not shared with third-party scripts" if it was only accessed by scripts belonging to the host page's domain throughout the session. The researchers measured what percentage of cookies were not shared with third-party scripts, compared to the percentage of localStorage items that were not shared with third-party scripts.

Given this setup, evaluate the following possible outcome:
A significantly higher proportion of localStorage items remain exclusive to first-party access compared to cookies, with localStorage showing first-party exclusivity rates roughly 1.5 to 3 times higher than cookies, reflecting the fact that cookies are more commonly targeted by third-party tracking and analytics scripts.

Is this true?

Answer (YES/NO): YES